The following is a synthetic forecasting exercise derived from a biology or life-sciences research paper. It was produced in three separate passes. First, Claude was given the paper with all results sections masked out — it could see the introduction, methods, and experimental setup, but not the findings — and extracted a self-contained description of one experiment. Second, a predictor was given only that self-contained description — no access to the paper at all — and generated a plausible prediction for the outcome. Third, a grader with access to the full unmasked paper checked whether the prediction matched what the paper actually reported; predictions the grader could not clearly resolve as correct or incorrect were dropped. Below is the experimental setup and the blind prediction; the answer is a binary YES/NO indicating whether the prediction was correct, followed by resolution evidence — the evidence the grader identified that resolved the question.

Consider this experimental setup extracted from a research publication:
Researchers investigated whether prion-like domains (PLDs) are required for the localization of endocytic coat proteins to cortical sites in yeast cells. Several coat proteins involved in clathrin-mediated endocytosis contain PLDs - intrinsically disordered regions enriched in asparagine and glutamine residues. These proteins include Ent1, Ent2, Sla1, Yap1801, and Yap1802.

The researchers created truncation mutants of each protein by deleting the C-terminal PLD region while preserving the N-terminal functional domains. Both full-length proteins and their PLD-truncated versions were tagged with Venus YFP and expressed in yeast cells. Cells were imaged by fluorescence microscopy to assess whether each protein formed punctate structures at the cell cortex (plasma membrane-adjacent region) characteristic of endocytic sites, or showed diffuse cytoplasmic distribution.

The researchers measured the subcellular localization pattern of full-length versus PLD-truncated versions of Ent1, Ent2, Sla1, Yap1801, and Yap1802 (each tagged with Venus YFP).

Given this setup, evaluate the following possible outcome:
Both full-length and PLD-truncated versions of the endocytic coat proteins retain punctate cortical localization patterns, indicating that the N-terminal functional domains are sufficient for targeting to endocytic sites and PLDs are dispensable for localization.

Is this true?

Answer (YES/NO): NO